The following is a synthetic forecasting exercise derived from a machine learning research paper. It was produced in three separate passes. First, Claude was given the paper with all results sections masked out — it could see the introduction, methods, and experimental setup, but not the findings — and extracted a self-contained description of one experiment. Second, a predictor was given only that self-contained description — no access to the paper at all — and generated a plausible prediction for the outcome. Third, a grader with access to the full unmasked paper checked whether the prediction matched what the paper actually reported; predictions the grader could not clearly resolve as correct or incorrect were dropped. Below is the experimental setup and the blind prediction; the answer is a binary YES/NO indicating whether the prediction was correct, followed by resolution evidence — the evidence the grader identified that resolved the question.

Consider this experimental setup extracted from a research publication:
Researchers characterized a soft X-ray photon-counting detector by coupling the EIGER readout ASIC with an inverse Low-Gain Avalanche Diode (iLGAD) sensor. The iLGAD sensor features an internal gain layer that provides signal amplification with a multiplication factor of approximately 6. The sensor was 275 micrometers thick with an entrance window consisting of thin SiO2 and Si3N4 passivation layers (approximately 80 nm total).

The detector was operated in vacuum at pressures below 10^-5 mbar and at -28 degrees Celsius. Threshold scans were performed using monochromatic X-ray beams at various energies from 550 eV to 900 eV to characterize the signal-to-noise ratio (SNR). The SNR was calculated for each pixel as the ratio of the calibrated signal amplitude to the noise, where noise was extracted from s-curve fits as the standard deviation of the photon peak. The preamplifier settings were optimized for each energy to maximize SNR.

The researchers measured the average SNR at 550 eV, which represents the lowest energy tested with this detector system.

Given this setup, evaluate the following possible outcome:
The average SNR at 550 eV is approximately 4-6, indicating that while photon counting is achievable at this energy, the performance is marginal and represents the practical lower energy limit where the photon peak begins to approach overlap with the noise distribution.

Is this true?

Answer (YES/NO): YES